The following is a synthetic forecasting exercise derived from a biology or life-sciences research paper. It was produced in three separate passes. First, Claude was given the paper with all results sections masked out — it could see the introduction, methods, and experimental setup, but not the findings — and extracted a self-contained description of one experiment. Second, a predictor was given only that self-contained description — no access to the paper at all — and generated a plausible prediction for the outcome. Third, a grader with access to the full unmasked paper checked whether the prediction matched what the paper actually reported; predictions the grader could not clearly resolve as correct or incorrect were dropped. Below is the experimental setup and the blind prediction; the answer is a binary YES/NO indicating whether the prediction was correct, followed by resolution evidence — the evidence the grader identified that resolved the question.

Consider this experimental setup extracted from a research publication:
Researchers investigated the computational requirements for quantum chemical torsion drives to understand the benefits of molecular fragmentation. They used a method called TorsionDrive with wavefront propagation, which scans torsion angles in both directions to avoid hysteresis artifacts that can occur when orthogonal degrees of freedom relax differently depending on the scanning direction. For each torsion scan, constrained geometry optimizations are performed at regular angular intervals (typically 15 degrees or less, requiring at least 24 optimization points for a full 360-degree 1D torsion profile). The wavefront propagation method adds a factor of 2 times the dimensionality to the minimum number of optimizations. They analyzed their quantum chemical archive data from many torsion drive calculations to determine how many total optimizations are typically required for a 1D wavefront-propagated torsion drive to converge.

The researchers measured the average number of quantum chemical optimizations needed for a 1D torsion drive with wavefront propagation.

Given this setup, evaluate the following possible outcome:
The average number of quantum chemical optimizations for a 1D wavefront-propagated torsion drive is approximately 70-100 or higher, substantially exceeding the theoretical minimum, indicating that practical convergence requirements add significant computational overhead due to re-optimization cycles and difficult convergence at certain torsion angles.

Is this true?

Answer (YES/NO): NO